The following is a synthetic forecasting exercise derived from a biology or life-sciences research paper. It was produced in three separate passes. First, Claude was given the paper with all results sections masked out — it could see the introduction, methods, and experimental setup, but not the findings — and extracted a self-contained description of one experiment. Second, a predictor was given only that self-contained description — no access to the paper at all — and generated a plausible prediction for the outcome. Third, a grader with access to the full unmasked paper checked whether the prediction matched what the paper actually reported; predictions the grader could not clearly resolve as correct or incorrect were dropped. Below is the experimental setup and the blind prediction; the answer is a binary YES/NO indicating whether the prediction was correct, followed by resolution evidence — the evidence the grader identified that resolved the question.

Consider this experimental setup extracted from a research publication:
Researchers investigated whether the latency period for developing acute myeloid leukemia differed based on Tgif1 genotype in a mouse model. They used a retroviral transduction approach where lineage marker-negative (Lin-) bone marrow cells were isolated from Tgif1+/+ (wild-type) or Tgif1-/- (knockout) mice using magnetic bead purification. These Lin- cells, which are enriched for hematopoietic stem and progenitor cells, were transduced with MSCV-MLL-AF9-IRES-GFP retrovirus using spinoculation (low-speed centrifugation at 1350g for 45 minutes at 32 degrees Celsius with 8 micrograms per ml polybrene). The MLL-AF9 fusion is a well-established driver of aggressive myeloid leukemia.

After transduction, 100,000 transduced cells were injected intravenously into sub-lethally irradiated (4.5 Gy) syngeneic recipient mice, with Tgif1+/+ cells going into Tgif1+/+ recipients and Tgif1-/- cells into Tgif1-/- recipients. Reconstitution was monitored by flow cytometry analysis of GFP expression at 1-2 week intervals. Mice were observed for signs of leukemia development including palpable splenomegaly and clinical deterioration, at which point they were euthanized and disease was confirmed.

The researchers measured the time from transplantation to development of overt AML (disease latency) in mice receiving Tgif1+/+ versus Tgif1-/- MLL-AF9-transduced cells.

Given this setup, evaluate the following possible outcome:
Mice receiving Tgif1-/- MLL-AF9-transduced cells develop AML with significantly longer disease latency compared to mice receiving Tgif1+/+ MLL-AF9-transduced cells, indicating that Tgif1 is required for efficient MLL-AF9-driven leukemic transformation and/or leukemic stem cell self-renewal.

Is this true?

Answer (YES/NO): NO